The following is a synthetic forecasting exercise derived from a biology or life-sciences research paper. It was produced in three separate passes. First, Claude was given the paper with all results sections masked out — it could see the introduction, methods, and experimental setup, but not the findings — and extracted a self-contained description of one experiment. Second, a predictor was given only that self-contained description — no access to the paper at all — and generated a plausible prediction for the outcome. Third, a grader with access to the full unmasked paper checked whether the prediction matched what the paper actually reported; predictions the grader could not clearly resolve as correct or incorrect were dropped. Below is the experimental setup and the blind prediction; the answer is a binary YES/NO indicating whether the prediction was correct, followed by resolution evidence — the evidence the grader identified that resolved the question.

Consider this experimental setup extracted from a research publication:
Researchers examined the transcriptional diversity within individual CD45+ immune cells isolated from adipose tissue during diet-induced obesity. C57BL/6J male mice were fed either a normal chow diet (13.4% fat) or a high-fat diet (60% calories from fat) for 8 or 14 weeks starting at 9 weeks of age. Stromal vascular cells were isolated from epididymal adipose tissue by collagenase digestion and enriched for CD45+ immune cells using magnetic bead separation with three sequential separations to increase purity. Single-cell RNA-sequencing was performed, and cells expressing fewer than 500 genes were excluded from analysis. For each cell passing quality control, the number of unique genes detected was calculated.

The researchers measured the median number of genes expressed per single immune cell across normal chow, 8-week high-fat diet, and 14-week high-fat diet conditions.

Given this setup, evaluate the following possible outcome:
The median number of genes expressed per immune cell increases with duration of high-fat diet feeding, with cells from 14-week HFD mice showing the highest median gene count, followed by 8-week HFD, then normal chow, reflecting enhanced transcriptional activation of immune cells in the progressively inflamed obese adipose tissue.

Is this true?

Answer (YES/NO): NO